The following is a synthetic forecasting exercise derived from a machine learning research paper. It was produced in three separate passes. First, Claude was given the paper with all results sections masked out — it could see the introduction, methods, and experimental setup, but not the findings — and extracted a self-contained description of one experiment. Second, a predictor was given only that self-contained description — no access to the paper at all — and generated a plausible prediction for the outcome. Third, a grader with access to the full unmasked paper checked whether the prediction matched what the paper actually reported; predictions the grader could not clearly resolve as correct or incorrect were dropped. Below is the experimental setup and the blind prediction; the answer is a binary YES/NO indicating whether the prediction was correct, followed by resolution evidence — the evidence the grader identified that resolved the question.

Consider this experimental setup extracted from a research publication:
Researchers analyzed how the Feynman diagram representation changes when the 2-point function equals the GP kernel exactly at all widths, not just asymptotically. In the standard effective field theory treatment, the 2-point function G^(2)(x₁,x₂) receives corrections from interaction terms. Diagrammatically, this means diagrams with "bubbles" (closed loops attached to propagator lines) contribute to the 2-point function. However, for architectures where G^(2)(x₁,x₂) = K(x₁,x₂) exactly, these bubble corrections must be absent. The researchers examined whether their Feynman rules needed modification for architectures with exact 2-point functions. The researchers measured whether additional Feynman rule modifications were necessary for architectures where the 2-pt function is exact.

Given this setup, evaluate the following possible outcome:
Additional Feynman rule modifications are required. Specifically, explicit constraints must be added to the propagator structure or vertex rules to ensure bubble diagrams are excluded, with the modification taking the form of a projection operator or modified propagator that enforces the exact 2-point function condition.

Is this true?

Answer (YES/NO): NO